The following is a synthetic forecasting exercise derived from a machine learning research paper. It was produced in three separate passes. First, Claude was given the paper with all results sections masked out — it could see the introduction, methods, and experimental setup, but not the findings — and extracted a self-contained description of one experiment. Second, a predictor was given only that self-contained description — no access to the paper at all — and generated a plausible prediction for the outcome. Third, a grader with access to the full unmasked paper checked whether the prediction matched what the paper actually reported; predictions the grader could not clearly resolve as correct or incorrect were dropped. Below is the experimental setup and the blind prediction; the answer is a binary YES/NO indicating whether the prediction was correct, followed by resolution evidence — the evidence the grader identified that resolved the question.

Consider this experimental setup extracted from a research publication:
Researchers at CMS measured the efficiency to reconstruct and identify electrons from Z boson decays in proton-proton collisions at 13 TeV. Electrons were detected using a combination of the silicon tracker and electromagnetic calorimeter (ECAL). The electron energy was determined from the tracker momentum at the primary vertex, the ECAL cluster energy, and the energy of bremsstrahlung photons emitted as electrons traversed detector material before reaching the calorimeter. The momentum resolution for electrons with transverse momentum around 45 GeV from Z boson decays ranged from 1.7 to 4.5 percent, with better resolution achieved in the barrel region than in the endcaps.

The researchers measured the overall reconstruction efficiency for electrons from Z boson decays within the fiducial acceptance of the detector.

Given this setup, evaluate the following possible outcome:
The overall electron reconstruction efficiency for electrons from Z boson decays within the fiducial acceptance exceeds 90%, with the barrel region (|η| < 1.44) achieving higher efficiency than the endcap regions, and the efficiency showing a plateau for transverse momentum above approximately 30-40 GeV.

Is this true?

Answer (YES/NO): NO